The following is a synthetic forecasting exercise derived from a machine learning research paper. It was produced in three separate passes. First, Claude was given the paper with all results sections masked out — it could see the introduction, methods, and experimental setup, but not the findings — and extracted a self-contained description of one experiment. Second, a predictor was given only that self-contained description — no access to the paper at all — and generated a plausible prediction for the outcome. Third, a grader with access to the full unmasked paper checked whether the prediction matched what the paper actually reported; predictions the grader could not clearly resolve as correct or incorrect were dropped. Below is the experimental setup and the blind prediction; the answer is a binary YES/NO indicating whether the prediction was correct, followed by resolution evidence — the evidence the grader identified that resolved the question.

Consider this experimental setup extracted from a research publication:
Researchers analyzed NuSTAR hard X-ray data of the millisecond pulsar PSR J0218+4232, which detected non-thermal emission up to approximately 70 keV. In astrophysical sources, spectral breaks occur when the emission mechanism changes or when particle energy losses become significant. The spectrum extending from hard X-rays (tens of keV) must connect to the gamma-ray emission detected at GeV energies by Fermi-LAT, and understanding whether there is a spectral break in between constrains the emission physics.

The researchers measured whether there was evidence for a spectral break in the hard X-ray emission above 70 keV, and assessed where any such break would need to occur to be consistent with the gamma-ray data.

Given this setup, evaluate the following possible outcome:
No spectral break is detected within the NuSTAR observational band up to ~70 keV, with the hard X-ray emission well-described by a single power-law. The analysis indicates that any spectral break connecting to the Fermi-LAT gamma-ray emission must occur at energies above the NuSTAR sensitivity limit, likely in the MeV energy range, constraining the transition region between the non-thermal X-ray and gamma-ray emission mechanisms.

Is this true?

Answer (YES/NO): YES